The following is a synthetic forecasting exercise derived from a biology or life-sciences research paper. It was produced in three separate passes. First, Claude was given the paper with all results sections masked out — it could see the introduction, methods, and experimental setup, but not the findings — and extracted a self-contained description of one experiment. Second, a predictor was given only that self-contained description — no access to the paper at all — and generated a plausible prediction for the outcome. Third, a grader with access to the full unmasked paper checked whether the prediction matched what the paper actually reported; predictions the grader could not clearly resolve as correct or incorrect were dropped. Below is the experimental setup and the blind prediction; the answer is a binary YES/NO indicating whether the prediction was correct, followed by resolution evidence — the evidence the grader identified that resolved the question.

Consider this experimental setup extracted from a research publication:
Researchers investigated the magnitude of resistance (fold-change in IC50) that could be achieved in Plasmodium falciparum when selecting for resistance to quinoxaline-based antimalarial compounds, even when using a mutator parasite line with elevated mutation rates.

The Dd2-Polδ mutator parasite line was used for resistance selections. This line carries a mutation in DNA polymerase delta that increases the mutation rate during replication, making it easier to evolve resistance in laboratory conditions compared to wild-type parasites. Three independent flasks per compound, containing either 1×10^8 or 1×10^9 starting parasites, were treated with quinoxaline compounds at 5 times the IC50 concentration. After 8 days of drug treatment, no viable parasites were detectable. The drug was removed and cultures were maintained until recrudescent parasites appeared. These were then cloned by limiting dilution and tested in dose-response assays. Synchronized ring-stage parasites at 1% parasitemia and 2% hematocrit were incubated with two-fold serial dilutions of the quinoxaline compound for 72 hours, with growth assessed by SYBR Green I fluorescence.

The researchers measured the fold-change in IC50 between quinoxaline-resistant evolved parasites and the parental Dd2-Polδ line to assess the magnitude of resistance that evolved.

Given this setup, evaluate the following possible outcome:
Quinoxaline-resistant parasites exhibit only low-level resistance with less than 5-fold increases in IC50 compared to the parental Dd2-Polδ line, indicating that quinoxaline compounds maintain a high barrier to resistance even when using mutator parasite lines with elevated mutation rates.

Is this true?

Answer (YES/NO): YES